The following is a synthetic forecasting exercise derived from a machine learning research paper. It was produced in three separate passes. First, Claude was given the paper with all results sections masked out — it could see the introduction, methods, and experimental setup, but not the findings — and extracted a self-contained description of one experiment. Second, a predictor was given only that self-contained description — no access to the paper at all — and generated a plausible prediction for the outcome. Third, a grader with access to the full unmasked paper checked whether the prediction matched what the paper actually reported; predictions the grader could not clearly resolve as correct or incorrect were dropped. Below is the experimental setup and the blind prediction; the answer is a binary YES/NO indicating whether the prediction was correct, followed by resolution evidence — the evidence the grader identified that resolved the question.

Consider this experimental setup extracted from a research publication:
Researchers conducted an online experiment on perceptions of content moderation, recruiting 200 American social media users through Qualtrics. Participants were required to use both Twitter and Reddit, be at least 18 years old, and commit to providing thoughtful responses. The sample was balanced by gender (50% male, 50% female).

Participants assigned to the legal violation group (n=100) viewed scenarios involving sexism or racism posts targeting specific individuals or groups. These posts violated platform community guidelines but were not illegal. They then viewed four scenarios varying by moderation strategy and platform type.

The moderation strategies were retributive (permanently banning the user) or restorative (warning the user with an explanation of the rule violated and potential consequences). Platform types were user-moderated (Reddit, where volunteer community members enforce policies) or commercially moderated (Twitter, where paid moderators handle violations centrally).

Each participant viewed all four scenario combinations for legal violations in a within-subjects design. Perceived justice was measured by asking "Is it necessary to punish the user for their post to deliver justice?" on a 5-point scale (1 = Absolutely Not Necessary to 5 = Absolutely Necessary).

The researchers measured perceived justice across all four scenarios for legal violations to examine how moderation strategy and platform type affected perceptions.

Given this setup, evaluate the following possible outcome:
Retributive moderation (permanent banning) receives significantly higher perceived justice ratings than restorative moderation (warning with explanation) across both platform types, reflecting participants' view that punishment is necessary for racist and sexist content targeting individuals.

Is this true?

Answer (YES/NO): NO